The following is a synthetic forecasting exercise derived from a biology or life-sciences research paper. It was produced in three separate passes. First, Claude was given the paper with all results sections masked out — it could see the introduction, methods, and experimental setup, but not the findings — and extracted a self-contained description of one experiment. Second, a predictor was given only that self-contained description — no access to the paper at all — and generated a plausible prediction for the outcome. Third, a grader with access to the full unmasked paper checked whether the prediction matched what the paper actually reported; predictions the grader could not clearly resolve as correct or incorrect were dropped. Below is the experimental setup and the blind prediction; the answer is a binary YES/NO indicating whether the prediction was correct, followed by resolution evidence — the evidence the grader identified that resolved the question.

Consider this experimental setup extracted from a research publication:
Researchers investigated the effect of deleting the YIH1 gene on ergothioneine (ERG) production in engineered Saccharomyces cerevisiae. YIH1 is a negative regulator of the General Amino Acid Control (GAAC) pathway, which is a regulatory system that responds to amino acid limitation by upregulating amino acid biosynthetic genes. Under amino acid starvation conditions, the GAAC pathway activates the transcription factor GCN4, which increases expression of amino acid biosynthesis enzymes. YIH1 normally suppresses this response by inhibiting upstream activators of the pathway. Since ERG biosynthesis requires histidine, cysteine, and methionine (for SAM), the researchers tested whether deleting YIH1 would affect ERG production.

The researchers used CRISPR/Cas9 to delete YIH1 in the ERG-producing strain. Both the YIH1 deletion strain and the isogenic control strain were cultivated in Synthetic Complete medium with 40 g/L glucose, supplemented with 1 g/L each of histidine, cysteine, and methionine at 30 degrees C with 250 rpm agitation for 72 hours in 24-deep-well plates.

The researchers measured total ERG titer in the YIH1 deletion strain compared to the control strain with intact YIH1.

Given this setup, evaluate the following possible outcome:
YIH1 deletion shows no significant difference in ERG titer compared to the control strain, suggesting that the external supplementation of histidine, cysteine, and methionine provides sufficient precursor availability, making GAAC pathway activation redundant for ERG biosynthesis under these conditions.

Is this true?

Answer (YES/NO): YES